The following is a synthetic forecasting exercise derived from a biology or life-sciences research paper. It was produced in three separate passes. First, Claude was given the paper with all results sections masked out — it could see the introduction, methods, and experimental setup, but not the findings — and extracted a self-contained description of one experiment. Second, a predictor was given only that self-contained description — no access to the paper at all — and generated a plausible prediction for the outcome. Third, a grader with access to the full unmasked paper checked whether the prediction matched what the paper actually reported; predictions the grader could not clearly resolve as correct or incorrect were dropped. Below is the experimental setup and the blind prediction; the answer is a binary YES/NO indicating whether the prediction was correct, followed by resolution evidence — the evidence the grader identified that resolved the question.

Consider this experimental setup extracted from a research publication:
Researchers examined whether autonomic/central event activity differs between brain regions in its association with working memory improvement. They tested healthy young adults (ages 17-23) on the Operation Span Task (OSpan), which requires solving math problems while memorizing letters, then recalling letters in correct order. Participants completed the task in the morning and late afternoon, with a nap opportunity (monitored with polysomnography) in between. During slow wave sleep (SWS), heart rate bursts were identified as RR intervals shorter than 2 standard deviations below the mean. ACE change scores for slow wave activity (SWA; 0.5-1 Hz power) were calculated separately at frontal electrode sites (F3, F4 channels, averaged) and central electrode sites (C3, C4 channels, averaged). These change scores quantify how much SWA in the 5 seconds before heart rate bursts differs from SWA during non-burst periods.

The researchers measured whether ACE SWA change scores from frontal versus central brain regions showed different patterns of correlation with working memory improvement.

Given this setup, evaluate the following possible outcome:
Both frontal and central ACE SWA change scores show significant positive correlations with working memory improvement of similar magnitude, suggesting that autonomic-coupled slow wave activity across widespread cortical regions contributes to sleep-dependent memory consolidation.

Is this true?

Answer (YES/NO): YES